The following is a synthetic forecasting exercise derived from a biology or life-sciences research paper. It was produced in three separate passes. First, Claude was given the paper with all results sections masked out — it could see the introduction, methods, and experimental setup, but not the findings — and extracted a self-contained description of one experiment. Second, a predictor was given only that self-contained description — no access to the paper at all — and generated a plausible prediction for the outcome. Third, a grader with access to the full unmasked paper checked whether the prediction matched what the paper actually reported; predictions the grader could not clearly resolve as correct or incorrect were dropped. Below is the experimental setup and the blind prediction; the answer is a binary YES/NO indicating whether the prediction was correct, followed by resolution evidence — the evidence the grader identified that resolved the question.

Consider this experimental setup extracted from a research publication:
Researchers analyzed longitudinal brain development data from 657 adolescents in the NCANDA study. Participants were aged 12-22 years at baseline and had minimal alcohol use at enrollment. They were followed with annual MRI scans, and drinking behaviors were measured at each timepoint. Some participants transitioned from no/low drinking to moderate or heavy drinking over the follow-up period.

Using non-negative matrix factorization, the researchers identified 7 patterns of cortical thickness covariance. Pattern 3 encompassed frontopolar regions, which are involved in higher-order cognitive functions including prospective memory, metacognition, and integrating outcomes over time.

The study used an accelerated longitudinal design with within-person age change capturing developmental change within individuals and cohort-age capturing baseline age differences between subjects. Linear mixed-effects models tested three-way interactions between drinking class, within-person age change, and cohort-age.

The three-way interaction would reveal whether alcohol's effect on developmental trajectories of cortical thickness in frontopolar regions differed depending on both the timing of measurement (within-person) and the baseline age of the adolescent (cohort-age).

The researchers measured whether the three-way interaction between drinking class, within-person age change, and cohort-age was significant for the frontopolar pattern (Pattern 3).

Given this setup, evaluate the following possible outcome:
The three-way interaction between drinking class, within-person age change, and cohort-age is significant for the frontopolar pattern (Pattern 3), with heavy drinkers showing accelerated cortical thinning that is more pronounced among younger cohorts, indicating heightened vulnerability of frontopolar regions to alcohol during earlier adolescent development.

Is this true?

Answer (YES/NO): YES